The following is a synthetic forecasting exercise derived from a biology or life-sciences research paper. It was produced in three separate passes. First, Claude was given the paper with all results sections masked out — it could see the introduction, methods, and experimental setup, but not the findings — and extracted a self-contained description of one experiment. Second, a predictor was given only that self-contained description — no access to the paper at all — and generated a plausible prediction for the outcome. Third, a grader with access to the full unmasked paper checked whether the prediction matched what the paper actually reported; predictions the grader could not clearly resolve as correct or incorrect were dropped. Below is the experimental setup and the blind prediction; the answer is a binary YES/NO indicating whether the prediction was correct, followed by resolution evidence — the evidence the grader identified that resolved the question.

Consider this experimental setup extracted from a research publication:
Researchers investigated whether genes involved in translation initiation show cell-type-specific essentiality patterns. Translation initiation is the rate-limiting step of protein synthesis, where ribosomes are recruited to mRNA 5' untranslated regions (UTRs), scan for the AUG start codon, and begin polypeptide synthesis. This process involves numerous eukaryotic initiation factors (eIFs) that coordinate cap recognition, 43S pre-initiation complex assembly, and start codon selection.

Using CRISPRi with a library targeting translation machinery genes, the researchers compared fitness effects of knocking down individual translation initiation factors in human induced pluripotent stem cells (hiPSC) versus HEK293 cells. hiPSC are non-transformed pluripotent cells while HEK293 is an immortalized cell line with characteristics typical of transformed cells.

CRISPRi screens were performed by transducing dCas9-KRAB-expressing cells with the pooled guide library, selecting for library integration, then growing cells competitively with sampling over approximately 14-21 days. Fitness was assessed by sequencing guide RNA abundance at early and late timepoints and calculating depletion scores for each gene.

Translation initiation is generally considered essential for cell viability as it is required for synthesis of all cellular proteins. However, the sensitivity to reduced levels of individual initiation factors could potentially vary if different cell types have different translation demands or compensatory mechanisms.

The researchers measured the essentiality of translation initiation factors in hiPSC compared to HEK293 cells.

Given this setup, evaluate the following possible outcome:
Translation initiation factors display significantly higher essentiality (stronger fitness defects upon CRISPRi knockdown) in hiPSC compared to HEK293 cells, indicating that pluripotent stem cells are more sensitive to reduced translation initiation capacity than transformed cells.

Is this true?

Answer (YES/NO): NO